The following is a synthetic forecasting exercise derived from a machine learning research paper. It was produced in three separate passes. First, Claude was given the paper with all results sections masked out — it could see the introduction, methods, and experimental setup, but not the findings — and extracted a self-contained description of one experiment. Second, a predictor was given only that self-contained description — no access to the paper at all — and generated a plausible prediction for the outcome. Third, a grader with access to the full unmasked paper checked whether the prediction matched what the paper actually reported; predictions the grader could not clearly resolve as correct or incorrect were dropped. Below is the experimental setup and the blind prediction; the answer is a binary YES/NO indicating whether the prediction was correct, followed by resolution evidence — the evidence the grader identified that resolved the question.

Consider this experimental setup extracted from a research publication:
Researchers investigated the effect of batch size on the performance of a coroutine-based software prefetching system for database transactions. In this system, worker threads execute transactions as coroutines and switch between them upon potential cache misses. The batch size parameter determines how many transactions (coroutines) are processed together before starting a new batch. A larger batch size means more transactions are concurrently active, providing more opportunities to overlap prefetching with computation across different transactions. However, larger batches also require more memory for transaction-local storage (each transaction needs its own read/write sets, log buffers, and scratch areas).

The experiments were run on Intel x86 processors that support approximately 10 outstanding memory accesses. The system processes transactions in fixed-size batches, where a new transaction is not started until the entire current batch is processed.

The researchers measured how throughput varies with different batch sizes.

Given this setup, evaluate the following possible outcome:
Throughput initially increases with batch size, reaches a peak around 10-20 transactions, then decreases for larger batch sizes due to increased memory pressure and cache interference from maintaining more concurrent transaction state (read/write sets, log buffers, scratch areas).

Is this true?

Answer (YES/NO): NO